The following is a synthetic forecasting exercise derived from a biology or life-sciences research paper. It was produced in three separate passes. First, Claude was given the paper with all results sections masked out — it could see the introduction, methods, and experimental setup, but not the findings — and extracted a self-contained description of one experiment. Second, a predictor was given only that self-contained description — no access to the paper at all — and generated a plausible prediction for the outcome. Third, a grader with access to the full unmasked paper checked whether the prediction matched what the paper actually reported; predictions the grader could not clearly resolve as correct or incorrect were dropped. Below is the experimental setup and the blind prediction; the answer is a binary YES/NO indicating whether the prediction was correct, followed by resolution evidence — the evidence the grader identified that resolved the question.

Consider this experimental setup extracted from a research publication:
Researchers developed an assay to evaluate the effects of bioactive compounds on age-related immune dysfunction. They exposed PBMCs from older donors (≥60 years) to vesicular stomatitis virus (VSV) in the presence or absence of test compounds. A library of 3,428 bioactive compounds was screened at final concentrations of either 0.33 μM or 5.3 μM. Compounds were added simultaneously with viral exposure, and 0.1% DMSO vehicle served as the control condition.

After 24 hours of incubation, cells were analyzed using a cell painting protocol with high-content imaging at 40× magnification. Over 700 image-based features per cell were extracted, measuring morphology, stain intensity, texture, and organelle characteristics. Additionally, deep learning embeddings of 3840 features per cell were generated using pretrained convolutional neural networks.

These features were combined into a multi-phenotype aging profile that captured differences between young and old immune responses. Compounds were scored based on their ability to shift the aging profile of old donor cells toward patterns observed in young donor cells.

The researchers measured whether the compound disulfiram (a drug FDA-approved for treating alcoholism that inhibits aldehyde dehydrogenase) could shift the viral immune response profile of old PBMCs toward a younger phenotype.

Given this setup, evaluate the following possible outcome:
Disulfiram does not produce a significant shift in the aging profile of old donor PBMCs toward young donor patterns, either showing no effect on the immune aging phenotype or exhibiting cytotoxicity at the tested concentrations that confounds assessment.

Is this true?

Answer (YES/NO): NO